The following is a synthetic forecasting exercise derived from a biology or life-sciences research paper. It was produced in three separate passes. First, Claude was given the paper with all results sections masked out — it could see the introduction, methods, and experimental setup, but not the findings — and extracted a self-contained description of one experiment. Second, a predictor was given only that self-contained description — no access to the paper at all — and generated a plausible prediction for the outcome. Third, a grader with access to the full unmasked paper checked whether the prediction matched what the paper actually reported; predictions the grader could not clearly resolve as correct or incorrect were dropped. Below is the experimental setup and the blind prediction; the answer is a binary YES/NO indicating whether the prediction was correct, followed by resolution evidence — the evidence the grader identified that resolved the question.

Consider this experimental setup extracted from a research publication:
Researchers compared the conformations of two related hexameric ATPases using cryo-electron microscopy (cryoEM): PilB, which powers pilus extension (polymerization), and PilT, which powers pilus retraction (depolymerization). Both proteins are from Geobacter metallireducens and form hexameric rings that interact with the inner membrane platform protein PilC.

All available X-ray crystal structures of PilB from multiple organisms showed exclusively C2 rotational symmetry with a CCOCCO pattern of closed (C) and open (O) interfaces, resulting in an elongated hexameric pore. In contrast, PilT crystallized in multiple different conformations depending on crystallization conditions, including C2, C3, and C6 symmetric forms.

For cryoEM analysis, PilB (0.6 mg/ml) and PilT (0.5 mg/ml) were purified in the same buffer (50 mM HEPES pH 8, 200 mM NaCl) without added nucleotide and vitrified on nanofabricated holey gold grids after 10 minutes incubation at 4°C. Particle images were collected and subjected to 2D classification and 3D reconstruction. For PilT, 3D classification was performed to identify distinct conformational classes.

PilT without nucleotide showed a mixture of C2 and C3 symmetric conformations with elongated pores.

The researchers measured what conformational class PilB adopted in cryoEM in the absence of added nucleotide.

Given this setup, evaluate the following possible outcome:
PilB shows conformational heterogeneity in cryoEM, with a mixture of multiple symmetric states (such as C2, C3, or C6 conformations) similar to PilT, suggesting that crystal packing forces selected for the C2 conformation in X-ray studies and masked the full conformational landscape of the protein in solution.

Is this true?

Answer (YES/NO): NO